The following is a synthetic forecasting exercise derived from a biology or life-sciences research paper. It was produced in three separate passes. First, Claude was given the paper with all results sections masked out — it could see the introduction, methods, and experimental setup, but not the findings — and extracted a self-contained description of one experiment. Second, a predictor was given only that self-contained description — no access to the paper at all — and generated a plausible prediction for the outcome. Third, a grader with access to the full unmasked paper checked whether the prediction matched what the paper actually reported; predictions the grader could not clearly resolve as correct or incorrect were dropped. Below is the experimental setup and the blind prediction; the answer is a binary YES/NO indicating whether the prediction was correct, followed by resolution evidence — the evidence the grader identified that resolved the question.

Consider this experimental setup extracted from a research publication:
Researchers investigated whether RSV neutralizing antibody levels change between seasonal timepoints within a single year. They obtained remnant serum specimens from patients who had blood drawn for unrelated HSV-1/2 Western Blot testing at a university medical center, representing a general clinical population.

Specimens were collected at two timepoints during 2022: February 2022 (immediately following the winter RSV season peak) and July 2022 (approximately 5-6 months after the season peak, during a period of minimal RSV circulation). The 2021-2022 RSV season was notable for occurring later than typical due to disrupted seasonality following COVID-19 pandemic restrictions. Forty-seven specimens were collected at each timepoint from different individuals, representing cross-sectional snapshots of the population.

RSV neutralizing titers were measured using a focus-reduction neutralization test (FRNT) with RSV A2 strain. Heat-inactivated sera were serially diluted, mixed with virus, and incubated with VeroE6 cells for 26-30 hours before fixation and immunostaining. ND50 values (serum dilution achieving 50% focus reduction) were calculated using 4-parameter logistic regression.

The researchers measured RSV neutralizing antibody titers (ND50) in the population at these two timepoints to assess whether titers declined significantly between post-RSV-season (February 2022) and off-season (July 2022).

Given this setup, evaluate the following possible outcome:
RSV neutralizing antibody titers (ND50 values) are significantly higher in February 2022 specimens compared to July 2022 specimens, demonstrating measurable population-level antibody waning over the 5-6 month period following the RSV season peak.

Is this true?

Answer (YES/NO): NO